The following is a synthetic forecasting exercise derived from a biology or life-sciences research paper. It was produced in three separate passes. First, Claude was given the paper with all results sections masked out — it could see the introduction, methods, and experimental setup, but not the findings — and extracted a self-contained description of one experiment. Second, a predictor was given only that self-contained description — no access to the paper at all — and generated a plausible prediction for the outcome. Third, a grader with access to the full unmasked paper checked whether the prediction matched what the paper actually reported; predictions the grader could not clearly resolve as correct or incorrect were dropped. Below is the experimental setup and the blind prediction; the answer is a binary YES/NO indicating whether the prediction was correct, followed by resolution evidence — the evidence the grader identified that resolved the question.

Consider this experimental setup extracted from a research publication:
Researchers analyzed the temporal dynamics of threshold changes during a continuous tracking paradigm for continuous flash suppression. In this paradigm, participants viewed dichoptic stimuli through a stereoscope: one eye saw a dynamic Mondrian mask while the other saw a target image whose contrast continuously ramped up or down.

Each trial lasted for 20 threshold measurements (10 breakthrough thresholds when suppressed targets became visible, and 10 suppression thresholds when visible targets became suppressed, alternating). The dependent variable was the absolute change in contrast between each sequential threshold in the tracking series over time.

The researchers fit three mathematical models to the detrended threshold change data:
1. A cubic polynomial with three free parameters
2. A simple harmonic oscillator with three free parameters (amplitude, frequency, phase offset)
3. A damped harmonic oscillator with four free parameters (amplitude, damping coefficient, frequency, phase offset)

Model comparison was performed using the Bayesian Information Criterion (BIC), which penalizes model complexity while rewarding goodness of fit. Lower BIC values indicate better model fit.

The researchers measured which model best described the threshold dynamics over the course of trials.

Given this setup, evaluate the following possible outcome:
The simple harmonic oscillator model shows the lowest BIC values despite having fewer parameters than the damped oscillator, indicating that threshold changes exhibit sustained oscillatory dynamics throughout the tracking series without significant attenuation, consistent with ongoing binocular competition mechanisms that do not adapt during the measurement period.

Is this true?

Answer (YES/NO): NO